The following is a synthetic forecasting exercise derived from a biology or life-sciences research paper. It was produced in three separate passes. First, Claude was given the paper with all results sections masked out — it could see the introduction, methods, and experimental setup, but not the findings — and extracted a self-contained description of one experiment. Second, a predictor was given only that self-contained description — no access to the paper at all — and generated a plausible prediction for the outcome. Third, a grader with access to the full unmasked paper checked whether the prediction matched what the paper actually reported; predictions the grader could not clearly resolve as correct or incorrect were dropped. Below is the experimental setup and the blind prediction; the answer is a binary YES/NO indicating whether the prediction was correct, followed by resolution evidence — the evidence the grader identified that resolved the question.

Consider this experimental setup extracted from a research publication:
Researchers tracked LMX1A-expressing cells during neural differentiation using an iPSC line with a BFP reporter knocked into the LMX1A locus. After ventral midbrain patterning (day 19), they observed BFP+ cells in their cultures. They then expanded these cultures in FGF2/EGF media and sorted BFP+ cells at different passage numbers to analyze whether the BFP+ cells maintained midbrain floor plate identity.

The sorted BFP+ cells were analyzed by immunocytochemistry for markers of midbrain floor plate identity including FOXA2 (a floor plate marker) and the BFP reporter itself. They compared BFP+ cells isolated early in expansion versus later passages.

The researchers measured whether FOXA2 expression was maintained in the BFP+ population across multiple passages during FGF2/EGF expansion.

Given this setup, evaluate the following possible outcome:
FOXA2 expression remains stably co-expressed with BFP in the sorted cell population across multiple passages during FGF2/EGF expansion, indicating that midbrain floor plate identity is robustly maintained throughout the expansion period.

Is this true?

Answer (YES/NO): NO